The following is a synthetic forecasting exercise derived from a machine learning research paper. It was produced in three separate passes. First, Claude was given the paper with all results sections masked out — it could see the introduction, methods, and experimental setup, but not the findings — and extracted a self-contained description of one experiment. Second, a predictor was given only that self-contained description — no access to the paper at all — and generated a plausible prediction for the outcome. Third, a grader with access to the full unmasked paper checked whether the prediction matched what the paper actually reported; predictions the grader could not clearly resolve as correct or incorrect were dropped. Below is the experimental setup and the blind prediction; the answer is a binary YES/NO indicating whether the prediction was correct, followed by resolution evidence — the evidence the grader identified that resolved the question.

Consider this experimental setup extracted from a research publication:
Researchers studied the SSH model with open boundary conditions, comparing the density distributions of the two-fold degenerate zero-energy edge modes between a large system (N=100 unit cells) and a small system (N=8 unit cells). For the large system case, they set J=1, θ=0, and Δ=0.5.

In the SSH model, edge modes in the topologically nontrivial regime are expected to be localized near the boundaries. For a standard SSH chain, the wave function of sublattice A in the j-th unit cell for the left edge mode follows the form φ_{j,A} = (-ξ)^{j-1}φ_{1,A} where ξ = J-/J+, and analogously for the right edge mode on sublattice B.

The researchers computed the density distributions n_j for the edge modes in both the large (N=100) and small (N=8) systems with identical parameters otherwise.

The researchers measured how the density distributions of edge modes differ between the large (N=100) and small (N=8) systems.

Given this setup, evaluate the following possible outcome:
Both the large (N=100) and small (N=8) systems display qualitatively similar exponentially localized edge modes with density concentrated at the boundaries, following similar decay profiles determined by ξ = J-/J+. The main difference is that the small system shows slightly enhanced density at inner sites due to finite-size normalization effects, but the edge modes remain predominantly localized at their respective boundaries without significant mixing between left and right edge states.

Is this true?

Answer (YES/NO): NO